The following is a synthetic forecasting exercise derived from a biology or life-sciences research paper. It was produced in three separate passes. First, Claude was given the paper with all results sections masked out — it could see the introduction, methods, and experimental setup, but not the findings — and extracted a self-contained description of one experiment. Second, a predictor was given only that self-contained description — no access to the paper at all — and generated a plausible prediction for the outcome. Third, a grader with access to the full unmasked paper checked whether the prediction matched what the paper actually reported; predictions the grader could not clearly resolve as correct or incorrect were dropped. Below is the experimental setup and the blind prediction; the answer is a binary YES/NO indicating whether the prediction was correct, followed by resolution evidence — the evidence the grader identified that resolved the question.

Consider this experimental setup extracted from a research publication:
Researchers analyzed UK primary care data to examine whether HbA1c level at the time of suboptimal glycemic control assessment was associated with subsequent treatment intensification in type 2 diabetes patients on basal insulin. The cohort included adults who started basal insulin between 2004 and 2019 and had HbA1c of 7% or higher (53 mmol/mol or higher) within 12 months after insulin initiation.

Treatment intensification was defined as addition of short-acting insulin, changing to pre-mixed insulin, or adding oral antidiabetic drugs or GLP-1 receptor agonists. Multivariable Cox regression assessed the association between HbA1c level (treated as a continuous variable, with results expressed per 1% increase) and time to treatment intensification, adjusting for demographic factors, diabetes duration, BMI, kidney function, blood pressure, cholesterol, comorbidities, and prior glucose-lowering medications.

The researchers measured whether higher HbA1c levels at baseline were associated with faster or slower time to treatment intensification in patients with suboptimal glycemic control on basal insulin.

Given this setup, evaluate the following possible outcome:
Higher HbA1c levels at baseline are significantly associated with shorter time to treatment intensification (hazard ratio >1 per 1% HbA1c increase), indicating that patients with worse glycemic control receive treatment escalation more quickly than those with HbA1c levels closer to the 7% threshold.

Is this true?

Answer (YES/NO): YES